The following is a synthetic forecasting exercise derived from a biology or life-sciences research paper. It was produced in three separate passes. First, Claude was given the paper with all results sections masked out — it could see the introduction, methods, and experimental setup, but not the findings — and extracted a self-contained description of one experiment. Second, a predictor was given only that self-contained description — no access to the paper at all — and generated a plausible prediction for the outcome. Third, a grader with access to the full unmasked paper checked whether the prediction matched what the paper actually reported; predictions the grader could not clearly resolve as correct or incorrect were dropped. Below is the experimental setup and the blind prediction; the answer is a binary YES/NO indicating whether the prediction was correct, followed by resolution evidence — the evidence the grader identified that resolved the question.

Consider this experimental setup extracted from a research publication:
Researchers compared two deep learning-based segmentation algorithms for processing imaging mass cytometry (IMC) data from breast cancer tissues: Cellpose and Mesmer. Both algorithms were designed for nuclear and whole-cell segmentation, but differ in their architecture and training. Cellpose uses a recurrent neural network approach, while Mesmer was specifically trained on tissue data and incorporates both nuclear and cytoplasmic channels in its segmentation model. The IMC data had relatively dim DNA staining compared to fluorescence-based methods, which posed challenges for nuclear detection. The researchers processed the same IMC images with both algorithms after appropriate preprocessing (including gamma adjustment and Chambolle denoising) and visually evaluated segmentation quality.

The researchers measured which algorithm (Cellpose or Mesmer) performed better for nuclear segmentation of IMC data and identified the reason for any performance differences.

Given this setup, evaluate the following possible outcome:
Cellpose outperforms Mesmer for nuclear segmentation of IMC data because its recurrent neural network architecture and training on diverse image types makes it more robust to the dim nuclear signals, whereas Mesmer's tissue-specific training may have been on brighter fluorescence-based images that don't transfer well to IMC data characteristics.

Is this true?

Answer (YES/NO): NO